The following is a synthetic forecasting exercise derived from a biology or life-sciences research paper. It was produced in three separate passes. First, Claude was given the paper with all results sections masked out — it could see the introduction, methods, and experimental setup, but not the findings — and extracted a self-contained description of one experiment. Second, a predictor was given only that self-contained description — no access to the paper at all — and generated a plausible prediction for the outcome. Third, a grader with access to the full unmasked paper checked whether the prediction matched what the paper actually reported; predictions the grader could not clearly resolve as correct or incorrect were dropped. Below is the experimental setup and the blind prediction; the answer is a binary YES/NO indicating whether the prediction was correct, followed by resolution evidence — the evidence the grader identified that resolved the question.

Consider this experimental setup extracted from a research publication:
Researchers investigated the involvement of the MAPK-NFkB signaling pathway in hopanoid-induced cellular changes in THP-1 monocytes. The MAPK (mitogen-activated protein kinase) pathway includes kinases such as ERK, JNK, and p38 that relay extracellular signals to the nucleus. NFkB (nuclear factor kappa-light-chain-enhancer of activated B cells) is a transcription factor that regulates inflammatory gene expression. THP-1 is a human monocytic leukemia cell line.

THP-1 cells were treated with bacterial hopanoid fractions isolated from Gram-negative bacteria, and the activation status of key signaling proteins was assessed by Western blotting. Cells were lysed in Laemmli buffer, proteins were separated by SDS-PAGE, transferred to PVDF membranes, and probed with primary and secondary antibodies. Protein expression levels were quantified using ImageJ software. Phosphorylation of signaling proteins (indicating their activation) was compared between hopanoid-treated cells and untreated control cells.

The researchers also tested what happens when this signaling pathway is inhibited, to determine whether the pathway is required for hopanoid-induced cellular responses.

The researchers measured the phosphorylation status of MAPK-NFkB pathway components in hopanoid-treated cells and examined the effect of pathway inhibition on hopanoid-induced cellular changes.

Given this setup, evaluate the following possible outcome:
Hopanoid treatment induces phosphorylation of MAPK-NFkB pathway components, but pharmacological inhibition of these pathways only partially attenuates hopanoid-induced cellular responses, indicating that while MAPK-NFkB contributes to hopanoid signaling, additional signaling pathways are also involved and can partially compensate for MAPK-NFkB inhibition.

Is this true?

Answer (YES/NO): NO